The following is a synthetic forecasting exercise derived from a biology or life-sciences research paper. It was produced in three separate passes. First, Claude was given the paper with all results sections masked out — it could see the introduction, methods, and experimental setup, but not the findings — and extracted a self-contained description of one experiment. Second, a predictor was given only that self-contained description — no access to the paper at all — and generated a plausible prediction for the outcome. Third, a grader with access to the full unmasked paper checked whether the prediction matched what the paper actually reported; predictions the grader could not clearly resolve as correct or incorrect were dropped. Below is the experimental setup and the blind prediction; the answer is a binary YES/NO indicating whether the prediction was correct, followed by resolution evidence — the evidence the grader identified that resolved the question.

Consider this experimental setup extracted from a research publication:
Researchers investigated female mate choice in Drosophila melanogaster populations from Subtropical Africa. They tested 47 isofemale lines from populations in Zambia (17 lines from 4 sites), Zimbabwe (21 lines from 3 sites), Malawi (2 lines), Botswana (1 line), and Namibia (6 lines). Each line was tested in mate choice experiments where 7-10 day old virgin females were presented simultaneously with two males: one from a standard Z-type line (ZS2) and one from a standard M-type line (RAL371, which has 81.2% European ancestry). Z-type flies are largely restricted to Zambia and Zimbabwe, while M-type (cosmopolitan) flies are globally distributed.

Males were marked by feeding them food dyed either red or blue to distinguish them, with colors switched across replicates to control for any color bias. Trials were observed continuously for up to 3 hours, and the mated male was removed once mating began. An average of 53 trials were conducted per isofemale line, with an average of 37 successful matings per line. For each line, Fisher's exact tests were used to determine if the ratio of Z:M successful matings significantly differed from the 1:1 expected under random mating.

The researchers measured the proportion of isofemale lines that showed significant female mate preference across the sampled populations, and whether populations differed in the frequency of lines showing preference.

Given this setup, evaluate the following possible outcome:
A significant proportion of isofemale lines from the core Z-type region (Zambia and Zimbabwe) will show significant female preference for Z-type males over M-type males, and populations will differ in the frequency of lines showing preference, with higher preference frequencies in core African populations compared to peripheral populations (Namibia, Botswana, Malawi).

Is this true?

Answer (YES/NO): NO